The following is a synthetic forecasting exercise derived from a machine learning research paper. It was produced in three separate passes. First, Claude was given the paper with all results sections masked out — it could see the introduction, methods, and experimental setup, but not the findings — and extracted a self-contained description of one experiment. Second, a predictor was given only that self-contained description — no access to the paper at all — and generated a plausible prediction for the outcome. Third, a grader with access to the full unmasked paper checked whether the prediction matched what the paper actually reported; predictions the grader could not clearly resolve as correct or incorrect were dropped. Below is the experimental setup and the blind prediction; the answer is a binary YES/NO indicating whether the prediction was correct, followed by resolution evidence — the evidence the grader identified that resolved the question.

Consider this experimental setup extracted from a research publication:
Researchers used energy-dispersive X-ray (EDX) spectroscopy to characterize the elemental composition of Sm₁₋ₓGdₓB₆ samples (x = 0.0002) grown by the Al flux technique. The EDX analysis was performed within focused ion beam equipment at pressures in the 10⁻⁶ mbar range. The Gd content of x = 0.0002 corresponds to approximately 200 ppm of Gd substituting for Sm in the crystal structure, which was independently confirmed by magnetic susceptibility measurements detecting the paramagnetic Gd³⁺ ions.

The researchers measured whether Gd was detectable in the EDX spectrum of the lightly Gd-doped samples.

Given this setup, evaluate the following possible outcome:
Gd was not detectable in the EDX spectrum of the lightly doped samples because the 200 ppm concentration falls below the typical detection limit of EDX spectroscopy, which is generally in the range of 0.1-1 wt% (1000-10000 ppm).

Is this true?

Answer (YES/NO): YES